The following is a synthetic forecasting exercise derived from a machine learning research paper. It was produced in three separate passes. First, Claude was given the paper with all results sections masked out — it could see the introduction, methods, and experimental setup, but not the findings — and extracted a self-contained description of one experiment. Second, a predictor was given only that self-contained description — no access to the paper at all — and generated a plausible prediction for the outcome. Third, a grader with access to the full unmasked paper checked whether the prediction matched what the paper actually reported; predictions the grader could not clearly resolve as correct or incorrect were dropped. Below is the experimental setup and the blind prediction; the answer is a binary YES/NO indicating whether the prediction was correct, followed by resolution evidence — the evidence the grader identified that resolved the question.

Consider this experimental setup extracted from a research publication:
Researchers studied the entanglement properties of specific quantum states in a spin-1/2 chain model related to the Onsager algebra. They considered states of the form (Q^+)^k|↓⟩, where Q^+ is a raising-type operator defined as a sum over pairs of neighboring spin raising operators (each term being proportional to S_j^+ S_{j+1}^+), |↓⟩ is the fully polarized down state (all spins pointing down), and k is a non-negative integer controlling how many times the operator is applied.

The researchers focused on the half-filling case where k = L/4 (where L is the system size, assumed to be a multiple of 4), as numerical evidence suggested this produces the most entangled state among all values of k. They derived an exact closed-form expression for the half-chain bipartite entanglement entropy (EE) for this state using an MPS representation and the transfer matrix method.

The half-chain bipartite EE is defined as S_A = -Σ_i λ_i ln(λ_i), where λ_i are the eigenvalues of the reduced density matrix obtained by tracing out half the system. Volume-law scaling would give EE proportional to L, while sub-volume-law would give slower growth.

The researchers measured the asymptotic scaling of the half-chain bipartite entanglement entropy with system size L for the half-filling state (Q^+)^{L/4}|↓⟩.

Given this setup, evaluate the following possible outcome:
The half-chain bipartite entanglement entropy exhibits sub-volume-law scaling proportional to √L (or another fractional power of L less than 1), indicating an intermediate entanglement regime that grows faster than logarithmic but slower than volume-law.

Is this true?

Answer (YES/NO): NO